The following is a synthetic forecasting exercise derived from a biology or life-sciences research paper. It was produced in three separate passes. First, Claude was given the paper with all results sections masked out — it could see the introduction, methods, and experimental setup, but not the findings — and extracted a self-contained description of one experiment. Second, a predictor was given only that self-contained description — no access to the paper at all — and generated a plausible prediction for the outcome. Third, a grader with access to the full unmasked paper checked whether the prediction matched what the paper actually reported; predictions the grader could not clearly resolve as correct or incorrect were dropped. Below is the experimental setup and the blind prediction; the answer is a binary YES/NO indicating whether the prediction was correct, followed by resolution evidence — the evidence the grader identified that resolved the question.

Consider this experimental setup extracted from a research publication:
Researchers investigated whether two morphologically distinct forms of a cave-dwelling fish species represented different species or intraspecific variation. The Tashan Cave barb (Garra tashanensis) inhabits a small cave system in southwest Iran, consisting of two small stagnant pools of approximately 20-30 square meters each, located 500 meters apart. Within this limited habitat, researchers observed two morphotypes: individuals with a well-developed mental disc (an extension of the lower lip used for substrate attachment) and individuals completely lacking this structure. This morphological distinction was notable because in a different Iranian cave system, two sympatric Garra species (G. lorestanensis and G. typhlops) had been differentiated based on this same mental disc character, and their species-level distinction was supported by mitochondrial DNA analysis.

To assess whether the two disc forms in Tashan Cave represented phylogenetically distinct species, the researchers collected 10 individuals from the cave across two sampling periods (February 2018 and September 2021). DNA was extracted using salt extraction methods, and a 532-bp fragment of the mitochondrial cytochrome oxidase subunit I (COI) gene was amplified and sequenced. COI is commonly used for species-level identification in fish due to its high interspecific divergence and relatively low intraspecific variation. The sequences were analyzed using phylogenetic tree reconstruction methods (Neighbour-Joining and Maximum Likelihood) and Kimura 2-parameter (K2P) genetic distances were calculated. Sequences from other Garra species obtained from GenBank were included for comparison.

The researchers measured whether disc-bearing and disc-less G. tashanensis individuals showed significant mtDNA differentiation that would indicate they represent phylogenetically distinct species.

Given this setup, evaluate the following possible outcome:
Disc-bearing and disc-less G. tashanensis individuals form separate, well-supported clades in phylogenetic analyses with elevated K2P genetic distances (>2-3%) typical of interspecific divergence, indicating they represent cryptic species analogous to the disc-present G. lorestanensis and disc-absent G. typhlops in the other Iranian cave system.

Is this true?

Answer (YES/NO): NO